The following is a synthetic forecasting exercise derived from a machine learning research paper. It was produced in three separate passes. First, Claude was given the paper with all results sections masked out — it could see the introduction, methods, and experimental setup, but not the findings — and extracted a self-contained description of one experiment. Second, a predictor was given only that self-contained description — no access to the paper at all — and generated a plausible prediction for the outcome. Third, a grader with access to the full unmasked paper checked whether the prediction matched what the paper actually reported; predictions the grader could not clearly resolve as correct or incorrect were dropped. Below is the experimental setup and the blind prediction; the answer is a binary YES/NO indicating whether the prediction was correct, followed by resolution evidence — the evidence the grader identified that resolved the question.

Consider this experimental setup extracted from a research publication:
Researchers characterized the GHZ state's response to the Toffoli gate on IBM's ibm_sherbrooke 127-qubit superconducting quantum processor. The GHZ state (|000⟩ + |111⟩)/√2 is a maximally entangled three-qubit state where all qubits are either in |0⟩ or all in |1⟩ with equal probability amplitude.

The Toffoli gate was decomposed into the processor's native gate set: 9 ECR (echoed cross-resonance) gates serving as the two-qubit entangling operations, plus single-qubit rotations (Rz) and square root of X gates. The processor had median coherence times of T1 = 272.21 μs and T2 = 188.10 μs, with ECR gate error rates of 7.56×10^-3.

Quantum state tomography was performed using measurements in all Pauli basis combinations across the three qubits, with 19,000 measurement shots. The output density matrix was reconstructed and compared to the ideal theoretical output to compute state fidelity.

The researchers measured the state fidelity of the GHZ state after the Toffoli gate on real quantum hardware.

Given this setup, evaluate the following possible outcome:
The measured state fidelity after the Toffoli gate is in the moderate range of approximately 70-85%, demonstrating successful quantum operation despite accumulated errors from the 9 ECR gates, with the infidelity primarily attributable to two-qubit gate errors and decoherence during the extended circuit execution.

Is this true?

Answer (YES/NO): NO